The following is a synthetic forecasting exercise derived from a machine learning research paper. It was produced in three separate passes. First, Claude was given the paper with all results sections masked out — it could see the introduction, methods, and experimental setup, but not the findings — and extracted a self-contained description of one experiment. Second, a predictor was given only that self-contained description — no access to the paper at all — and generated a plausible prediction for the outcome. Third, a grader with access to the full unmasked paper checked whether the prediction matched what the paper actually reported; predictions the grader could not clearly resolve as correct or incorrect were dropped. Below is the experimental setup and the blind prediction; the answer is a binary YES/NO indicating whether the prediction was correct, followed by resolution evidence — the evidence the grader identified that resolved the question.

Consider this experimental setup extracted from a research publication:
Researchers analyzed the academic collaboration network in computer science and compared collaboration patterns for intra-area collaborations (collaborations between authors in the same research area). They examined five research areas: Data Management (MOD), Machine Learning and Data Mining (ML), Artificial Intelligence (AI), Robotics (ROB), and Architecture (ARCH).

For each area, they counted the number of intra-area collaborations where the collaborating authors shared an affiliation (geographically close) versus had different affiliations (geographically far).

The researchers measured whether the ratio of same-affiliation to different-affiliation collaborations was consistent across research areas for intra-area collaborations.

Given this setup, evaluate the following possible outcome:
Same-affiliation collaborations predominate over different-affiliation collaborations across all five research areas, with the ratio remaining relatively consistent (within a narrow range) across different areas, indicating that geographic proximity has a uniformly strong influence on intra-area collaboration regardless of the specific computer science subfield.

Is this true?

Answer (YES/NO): NO